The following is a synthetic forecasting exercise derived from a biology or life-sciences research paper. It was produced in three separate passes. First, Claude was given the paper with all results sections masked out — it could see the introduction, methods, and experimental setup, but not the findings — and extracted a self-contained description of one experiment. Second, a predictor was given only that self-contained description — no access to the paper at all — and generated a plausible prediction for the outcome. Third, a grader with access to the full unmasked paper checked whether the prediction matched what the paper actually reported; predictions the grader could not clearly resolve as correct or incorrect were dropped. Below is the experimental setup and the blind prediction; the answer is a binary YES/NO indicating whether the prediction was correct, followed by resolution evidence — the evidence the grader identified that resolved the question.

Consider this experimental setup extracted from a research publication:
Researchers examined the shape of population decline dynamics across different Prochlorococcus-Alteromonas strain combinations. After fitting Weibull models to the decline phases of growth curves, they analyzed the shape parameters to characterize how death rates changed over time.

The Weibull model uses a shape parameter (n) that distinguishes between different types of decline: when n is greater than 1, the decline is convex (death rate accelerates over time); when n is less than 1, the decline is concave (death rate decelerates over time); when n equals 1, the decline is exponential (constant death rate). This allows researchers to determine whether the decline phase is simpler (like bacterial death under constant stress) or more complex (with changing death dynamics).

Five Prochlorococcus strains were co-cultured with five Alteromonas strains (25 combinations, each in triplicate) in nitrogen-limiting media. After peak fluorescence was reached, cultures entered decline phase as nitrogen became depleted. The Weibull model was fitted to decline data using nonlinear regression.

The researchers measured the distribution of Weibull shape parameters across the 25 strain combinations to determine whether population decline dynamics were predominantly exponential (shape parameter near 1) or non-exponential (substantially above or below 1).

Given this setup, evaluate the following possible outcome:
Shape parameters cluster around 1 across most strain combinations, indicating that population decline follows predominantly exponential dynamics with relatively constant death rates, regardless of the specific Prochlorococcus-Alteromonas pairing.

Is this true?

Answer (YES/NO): NO